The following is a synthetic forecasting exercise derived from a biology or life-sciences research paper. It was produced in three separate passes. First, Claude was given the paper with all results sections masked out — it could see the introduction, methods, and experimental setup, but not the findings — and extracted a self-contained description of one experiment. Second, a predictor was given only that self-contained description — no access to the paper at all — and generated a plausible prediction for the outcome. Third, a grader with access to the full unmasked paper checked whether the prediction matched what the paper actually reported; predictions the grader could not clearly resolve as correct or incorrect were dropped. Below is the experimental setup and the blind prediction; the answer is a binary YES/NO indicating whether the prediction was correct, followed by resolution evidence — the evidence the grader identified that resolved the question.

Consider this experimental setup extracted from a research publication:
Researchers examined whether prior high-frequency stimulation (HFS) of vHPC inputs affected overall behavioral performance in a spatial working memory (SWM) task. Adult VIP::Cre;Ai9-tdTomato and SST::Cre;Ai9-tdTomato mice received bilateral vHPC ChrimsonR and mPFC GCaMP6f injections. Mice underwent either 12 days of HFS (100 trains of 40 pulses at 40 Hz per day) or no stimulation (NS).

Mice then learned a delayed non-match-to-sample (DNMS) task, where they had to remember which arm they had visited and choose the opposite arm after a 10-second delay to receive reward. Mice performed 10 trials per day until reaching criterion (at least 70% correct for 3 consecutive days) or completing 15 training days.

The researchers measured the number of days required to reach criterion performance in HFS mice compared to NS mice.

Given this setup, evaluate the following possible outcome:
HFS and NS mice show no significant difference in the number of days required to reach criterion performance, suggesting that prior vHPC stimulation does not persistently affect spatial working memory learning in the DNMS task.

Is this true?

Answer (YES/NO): YES